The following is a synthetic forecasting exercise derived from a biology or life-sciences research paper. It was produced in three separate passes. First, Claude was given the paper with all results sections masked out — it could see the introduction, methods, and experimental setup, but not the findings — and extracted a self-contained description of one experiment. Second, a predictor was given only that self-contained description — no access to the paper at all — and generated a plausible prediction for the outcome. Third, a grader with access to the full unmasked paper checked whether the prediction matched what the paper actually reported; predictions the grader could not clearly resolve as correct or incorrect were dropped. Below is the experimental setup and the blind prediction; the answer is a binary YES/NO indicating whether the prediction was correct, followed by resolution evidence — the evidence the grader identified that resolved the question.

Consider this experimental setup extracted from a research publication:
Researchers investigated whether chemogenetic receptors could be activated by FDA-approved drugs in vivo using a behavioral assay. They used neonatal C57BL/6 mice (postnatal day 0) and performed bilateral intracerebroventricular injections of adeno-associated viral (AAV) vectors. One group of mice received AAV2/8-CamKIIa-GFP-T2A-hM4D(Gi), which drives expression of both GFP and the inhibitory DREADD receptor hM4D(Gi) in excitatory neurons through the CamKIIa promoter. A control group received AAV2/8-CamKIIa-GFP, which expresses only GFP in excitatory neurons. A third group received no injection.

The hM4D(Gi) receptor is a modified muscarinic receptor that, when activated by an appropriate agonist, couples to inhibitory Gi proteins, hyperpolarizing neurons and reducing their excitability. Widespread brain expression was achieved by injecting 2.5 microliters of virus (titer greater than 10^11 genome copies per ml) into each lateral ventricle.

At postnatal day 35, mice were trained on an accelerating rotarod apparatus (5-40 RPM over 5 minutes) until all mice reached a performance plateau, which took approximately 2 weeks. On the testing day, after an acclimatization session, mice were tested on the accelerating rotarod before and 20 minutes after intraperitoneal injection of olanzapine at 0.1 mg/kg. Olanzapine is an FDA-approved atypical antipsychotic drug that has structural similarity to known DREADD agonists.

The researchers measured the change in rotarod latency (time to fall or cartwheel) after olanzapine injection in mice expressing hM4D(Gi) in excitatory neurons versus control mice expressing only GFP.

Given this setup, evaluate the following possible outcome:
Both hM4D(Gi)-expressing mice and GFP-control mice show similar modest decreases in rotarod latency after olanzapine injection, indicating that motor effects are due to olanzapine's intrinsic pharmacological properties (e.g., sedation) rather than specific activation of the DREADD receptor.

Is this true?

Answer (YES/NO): NO